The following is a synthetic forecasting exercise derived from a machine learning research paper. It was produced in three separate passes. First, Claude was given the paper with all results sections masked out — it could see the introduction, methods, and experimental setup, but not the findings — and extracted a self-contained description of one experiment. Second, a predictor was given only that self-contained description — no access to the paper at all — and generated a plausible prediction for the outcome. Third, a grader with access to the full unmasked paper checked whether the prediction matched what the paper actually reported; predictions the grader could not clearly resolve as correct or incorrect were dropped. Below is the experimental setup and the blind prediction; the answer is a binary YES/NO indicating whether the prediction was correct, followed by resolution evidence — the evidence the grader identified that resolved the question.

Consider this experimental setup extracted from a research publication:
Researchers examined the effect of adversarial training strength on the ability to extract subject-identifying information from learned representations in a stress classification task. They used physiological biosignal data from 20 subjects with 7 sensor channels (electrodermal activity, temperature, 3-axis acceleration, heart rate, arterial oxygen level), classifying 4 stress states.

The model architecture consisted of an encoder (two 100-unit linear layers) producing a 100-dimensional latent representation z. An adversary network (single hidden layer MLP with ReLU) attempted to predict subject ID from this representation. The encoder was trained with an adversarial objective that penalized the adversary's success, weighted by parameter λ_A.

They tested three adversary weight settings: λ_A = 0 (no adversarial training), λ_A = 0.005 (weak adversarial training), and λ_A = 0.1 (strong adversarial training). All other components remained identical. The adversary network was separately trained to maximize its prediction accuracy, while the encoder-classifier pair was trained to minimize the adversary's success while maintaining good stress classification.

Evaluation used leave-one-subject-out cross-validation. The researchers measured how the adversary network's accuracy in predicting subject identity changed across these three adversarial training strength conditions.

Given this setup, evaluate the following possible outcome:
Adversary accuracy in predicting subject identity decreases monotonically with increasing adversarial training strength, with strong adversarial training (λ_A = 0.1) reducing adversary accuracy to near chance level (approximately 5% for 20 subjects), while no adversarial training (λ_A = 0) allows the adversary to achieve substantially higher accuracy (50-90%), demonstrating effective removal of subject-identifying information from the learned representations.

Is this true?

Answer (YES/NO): YES